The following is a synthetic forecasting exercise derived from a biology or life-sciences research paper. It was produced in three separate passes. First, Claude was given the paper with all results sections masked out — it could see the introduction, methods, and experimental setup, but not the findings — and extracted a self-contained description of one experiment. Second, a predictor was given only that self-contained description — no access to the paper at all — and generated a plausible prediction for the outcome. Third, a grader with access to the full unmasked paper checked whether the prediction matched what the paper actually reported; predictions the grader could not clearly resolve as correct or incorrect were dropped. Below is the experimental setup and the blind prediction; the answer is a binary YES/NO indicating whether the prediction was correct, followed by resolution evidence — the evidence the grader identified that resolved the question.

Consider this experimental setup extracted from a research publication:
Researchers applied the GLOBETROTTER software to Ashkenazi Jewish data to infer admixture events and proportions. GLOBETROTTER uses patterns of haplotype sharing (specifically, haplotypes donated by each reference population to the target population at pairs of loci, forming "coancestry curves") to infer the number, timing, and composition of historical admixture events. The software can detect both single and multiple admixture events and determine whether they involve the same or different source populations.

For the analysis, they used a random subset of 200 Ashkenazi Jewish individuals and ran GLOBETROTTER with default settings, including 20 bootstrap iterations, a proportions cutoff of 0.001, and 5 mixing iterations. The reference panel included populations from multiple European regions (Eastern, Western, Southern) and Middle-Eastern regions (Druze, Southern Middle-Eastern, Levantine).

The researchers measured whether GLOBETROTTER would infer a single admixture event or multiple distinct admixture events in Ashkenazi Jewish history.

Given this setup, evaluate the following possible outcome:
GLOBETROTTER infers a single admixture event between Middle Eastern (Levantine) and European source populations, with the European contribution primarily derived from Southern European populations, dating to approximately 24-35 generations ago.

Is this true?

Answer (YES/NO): NO